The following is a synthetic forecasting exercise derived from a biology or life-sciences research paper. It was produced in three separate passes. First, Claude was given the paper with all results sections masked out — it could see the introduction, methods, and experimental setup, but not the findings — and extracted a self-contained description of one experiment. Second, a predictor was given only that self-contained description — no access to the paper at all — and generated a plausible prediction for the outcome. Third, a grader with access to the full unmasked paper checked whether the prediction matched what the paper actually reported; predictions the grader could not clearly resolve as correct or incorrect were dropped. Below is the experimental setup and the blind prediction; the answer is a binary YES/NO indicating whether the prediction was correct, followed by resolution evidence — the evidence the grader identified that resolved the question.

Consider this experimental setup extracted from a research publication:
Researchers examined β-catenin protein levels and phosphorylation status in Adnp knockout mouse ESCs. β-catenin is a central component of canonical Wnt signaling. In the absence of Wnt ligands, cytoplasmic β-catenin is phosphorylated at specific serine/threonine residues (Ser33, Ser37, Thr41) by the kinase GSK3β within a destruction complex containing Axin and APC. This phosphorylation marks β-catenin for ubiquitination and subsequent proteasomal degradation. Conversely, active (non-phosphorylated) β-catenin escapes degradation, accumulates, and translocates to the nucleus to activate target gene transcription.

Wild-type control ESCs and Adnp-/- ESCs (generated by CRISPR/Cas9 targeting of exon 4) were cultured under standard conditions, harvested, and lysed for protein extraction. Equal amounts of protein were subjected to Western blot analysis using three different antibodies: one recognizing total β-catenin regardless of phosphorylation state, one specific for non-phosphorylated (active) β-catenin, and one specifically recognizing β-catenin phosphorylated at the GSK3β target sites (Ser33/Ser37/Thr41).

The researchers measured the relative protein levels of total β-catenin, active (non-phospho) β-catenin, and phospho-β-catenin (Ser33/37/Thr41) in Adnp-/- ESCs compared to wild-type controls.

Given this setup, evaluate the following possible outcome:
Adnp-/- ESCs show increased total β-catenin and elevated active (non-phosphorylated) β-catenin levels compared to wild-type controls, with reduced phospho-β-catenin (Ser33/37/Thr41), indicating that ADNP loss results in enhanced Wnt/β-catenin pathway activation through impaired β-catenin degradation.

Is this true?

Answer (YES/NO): NO